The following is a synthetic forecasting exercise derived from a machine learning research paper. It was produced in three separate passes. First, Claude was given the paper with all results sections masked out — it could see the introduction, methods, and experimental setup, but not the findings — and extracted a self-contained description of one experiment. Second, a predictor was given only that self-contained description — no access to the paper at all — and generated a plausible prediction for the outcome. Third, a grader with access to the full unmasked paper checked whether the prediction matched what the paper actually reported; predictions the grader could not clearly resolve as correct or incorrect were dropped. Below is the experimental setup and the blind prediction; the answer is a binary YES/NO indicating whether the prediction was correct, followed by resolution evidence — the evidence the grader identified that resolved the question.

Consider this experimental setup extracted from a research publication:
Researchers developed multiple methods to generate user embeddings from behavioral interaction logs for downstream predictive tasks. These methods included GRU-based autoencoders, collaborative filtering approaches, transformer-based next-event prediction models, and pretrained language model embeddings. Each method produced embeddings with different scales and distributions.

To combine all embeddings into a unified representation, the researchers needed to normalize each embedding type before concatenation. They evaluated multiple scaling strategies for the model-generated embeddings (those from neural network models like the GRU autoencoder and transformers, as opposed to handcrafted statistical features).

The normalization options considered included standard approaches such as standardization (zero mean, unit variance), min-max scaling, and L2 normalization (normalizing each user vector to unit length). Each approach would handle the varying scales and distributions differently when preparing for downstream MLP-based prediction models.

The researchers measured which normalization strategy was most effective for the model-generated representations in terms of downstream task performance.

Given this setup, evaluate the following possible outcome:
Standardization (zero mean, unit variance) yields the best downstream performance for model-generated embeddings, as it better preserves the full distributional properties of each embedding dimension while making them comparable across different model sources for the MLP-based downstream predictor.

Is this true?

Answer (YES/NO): NO